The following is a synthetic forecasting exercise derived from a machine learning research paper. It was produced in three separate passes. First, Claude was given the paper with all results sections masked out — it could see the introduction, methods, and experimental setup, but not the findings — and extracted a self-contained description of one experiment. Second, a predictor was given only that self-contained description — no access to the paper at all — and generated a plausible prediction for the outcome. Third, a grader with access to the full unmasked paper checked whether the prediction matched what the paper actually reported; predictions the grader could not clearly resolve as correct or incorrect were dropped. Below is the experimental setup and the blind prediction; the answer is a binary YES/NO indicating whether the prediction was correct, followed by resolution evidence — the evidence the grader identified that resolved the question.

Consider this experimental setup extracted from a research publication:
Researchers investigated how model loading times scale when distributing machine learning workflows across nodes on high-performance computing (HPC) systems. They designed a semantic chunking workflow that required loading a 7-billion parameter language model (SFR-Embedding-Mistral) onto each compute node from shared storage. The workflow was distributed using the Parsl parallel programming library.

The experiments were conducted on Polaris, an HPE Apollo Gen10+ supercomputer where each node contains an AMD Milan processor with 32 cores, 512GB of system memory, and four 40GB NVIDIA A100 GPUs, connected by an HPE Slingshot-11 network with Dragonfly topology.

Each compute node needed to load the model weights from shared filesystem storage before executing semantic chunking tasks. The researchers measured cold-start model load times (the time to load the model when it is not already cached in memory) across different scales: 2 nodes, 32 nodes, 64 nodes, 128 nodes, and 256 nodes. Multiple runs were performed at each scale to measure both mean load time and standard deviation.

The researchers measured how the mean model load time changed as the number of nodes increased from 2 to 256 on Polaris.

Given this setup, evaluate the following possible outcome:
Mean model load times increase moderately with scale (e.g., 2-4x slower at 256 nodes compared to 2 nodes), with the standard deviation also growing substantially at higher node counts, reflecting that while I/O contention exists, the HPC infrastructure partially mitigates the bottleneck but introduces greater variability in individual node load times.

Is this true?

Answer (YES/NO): NO